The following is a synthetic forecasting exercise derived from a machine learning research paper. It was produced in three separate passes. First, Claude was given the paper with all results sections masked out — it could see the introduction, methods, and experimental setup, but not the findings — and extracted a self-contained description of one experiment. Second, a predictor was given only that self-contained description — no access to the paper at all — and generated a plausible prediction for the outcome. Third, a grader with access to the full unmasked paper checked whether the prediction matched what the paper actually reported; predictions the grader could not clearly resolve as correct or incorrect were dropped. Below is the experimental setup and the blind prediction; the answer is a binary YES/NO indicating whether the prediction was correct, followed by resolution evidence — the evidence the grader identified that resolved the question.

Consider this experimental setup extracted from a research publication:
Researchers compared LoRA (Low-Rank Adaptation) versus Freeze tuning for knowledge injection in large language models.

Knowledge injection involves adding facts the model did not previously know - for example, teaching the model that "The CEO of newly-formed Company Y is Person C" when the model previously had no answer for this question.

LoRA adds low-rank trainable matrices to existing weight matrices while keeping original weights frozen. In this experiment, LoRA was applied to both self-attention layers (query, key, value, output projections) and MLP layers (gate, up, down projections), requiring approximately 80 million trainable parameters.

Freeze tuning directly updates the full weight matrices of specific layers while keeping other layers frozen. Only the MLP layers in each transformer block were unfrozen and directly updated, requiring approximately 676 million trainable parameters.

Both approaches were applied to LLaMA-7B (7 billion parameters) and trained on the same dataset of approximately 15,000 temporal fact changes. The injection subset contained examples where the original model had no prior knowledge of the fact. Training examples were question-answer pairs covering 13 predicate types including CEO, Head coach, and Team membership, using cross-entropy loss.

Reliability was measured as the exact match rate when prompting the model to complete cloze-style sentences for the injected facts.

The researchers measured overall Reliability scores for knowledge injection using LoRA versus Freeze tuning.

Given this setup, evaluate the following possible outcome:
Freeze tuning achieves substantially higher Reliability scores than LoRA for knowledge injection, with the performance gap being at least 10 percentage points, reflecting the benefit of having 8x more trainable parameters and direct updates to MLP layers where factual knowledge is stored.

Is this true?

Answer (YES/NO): NO